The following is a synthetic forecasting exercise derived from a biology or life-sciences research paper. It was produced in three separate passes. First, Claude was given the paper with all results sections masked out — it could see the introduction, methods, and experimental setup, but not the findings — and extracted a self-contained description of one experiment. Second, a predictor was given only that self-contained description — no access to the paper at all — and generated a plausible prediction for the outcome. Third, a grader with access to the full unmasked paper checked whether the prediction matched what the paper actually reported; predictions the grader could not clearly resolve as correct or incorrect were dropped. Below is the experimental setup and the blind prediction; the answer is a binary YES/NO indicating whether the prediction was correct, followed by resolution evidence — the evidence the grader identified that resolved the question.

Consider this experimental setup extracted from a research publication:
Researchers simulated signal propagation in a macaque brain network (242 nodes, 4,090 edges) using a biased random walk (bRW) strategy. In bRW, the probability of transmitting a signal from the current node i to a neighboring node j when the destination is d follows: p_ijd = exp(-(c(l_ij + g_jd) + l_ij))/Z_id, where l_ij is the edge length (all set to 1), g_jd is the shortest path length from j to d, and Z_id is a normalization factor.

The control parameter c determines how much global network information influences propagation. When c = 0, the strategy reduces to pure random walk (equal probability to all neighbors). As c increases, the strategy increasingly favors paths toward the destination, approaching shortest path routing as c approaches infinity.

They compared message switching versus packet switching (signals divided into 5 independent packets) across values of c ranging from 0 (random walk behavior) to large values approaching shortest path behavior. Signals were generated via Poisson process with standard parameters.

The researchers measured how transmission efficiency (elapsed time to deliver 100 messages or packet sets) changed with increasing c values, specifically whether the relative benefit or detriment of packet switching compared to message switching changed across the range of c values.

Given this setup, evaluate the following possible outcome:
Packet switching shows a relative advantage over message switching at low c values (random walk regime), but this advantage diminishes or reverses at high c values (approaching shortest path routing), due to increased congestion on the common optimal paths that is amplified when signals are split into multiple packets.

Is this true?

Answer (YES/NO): NO